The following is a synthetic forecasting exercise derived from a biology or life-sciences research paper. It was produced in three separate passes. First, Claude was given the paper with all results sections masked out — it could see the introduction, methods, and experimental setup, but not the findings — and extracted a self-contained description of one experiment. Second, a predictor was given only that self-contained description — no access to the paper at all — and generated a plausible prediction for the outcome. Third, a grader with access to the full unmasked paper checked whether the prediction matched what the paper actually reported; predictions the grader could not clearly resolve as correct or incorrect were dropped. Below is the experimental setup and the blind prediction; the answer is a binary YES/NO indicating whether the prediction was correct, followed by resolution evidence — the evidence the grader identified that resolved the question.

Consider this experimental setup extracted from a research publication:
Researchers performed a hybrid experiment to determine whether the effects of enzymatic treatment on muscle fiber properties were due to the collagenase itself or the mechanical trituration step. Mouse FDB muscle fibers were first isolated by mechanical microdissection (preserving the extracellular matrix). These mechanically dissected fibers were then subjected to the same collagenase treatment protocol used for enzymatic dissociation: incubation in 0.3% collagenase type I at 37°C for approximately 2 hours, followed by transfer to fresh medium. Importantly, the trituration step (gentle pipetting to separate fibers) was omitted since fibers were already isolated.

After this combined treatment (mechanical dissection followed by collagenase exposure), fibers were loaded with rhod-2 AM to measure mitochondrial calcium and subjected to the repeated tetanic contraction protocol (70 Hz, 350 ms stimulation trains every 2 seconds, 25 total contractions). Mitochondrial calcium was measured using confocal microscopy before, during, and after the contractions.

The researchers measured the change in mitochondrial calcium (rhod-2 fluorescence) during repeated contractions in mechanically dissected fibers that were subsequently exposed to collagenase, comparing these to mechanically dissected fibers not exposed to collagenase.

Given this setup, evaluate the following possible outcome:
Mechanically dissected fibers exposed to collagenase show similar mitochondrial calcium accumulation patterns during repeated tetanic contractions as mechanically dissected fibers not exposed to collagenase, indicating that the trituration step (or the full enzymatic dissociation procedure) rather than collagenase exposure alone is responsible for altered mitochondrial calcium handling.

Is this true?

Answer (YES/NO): NO